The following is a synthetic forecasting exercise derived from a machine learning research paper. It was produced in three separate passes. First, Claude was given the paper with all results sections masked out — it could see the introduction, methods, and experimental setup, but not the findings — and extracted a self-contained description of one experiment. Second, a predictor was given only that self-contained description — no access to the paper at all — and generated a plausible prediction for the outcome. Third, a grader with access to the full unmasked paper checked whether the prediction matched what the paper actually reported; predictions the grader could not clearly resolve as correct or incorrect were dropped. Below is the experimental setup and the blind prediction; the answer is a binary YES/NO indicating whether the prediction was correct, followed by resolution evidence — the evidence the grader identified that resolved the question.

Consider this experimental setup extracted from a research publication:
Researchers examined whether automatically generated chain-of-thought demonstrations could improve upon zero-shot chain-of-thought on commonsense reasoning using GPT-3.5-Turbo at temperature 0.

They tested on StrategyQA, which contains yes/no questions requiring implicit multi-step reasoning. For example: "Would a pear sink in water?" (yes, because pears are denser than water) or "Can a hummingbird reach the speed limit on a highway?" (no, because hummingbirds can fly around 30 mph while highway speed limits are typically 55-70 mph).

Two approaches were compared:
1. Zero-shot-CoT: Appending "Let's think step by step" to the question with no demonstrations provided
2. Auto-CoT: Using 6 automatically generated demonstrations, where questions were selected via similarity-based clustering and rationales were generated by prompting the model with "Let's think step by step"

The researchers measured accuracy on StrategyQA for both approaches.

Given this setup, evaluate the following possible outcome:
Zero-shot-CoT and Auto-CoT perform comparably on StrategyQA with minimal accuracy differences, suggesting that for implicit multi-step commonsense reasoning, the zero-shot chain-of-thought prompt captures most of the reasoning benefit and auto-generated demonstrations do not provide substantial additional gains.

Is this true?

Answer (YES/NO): NO